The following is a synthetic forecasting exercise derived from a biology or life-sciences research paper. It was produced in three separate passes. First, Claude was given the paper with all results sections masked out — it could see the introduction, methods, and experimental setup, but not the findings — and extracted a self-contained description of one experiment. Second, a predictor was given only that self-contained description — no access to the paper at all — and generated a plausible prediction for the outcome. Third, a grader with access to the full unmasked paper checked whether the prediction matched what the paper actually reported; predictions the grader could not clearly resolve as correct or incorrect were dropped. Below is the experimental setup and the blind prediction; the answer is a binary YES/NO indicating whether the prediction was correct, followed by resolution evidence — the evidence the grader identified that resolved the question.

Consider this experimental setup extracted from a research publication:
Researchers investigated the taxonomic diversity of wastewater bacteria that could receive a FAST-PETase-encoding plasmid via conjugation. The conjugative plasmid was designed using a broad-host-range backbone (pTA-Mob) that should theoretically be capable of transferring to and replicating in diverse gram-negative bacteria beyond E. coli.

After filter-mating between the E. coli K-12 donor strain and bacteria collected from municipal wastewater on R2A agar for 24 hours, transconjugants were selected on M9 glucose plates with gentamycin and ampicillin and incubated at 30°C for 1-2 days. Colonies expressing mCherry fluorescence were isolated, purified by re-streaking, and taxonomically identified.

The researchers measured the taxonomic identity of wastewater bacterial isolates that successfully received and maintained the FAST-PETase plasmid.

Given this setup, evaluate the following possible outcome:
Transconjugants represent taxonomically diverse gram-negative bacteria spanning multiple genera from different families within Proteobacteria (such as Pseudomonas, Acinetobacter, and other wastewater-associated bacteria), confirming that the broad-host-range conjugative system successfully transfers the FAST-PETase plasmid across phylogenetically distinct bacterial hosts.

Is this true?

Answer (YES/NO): NO